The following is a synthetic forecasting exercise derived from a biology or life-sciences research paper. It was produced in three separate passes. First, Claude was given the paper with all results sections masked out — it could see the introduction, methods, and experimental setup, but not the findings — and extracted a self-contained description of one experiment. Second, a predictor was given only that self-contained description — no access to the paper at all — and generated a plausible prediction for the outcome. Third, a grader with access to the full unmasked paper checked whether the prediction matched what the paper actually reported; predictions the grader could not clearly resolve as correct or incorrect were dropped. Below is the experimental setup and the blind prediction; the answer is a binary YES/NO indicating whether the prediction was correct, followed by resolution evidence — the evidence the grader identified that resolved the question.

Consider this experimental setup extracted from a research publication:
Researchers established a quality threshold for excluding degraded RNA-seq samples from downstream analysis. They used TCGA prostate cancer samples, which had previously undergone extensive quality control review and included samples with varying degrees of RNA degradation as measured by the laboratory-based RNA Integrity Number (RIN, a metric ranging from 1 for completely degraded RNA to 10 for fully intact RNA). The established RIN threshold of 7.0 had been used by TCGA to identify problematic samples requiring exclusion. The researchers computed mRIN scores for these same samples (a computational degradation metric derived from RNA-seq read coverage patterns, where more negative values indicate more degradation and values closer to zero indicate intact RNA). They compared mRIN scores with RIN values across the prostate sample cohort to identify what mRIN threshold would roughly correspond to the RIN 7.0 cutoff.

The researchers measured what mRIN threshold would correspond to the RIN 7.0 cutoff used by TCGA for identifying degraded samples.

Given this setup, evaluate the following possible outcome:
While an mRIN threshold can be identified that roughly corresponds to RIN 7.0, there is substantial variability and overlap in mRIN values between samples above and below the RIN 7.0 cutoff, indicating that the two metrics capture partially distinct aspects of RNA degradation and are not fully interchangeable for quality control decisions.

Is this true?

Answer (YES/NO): NO